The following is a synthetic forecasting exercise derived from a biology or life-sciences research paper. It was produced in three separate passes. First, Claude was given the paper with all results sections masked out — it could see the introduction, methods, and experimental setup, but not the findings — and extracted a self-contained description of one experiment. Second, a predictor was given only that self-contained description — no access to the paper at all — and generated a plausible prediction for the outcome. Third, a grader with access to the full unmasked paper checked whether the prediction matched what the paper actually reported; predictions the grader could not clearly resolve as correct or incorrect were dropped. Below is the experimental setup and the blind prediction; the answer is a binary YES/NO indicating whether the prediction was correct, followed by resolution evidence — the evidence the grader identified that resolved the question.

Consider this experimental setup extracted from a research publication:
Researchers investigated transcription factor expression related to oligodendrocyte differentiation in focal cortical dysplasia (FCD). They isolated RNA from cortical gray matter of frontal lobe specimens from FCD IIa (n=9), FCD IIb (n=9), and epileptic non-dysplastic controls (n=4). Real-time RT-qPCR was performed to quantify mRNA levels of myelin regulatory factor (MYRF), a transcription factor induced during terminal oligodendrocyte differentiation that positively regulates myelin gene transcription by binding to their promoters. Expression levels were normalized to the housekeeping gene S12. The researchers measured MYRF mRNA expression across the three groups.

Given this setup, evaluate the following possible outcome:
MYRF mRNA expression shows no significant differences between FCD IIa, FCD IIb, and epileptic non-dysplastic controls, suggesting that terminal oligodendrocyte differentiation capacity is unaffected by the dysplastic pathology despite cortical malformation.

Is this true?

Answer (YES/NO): NO